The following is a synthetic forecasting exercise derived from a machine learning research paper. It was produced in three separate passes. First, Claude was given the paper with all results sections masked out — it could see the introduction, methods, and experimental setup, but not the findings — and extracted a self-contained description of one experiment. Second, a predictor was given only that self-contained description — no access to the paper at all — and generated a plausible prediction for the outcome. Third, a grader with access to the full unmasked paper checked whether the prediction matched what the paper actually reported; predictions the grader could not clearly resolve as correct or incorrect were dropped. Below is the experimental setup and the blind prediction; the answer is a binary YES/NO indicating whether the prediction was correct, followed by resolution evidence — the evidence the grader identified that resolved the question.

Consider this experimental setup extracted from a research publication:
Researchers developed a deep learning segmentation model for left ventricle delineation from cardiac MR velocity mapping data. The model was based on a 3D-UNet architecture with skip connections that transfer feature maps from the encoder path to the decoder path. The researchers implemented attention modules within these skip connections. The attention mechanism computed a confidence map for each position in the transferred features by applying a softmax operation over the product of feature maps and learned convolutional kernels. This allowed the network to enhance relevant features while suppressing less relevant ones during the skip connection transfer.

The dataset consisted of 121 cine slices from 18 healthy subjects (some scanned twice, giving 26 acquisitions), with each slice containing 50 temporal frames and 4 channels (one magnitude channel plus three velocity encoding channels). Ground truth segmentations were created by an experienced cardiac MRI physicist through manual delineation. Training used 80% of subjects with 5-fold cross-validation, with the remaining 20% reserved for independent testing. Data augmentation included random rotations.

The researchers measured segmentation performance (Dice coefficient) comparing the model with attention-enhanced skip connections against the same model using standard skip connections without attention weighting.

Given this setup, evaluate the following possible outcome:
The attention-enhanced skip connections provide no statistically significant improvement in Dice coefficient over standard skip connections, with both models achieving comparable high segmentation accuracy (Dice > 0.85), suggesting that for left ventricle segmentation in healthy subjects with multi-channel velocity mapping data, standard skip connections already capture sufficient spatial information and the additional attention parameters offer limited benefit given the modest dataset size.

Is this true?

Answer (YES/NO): NO